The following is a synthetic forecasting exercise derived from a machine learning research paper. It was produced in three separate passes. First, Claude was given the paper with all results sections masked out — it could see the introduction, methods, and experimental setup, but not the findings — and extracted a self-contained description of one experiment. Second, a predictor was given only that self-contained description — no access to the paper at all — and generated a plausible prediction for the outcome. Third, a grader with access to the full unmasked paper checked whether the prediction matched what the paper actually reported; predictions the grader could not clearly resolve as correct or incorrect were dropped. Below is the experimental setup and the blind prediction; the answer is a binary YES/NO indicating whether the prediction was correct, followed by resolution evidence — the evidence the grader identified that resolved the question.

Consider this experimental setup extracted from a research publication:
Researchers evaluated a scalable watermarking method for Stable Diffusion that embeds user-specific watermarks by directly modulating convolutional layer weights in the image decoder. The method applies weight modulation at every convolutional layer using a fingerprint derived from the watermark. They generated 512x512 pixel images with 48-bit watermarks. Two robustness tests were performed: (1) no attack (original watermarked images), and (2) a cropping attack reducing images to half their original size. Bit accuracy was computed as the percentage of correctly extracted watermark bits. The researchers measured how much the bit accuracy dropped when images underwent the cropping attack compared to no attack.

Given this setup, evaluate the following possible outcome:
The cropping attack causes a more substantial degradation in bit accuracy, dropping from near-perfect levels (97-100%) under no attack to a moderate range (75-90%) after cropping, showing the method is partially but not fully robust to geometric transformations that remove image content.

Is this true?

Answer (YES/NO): NO